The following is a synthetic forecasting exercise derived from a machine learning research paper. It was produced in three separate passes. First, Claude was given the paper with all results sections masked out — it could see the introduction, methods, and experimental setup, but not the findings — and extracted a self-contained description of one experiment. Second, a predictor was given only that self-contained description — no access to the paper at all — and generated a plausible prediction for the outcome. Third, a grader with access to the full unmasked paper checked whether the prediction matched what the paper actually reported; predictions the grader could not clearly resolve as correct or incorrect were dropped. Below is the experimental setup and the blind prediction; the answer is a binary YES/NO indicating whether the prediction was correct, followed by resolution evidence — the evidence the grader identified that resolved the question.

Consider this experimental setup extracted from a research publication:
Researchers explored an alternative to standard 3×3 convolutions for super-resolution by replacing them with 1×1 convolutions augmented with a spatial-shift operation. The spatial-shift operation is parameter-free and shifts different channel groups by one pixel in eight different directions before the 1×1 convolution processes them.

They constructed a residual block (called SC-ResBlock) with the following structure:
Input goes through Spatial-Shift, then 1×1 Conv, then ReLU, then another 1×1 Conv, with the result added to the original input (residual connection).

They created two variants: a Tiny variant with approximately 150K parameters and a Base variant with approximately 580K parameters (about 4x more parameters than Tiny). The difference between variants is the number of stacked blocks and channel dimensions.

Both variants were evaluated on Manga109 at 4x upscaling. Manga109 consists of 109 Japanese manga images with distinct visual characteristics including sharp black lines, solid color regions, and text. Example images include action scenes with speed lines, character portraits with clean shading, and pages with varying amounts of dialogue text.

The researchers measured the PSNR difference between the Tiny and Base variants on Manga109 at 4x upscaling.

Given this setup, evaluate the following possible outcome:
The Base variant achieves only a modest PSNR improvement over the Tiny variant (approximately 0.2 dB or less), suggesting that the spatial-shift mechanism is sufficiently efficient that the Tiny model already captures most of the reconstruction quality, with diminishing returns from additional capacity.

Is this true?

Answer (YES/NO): NO